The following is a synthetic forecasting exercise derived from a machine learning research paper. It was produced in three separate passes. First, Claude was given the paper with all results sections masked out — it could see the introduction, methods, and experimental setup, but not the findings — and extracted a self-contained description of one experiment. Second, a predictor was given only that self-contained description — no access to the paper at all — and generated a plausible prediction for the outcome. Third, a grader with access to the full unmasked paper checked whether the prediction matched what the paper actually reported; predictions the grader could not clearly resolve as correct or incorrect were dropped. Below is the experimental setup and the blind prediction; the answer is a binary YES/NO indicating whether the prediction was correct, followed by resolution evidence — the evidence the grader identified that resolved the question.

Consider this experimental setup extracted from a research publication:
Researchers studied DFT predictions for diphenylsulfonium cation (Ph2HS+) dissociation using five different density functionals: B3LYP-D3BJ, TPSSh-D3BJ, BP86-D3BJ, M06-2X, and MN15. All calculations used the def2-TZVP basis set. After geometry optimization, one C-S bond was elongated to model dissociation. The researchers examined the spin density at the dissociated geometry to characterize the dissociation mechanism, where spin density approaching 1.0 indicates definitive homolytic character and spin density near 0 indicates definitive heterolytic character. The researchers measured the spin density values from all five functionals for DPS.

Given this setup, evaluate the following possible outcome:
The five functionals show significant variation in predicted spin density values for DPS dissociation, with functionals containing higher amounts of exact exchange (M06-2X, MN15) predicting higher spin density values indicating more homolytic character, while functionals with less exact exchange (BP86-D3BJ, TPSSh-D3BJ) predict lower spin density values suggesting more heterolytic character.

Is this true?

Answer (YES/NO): NO